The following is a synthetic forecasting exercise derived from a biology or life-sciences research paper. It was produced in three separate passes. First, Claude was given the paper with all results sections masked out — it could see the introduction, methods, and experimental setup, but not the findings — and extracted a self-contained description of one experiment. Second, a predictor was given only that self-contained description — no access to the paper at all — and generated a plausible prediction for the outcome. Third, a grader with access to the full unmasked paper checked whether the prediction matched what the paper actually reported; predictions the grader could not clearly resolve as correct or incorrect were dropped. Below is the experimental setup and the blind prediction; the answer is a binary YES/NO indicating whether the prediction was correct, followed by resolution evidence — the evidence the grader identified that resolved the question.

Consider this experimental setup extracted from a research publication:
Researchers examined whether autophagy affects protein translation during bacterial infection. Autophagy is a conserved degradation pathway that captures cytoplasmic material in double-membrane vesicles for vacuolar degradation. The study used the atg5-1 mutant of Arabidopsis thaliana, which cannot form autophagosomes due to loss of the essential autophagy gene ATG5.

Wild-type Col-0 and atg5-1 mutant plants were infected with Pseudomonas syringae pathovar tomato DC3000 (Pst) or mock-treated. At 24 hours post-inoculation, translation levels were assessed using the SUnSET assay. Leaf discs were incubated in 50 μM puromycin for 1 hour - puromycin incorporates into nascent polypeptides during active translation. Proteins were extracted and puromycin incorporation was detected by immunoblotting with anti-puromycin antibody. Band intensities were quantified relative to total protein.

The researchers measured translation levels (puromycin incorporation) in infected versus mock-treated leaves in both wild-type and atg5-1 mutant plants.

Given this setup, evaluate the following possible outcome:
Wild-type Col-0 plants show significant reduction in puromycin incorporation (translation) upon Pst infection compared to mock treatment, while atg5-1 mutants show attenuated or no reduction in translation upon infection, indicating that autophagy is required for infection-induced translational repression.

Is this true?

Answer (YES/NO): YES